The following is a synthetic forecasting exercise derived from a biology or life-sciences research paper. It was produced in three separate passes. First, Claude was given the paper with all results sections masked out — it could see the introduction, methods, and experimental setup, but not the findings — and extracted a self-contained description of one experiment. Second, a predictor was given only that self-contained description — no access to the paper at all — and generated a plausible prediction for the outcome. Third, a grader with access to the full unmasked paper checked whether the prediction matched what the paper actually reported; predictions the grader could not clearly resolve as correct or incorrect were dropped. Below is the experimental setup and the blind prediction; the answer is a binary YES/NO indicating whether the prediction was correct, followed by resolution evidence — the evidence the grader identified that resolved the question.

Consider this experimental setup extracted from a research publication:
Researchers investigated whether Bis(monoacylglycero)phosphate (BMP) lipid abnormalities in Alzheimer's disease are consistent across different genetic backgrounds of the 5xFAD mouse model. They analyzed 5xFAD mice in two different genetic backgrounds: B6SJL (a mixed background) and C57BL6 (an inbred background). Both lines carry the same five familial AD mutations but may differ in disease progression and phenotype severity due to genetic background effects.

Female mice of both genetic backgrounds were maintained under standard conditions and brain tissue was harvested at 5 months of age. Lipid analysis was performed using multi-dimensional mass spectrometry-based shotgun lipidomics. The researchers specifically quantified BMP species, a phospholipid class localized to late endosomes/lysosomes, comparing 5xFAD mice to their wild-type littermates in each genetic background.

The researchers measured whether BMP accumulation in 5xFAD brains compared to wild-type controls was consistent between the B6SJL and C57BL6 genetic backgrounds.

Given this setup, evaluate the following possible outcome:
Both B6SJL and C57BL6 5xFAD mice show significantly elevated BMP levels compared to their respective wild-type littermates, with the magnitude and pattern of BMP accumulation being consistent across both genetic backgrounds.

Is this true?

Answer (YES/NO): NO